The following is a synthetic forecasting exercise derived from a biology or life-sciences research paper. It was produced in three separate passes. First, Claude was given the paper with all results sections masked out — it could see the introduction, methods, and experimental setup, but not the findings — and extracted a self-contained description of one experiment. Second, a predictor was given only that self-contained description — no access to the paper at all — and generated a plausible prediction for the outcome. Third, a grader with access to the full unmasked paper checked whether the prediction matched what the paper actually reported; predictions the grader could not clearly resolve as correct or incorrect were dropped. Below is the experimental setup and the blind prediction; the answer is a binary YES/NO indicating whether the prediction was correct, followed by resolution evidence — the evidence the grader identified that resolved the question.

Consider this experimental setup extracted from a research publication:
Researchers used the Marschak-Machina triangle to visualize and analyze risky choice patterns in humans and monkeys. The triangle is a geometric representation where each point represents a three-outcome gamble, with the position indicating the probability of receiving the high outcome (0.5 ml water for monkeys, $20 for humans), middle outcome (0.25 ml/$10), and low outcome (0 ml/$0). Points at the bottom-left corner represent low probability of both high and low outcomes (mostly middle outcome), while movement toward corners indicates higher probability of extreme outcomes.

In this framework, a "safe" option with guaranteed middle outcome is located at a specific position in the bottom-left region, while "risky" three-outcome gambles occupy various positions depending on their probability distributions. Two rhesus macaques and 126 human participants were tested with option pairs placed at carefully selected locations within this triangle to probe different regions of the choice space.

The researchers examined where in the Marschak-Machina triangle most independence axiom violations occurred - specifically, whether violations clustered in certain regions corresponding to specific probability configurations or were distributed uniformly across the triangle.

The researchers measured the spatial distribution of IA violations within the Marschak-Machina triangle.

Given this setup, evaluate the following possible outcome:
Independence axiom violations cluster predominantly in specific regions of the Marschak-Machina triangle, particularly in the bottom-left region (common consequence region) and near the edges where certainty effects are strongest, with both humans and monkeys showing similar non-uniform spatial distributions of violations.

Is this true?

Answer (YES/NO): NO